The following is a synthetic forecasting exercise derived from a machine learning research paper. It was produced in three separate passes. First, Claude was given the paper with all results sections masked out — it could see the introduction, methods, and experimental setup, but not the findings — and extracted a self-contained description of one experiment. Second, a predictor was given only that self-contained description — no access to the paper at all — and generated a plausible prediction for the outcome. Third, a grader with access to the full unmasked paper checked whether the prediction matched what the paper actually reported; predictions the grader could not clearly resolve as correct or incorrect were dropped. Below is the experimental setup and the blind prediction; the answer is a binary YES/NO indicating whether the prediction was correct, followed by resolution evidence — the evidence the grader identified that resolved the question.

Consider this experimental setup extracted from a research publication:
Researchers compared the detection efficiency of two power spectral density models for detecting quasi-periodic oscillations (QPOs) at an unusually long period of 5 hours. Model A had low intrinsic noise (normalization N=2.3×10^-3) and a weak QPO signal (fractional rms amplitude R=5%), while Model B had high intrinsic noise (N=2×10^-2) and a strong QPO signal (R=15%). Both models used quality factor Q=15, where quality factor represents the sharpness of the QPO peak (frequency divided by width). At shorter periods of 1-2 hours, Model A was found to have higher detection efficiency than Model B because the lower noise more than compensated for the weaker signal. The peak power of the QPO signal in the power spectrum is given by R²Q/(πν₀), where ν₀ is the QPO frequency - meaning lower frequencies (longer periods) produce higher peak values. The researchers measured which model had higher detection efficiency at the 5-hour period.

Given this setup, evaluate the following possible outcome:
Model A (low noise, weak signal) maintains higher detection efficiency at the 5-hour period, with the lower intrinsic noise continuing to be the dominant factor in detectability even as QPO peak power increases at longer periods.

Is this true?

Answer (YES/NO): NO